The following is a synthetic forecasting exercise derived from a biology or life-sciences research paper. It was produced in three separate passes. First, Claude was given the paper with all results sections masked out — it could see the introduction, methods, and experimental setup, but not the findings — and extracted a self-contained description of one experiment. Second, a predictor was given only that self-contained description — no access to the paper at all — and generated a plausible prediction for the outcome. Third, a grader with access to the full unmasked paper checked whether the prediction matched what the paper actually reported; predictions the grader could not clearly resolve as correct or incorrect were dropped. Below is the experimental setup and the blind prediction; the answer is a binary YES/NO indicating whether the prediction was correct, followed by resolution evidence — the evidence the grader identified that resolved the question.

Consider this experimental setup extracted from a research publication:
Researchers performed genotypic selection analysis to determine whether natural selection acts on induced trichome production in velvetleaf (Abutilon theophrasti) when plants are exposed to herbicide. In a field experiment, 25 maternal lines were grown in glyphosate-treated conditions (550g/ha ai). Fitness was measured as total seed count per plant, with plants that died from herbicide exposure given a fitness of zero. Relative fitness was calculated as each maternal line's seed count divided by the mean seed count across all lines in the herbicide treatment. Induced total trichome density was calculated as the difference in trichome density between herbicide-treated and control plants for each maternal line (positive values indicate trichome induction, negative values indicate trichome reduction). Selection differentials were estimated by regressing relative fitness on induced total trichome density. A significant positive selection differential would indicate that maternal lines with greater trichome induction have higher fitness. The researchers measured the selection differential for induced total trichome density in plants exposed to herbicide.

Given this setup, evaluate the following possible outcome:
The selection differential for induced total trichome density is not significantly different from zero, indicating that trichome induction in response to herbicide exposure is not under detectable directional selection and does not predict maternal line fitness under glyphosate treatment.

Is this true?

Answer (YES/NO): NO